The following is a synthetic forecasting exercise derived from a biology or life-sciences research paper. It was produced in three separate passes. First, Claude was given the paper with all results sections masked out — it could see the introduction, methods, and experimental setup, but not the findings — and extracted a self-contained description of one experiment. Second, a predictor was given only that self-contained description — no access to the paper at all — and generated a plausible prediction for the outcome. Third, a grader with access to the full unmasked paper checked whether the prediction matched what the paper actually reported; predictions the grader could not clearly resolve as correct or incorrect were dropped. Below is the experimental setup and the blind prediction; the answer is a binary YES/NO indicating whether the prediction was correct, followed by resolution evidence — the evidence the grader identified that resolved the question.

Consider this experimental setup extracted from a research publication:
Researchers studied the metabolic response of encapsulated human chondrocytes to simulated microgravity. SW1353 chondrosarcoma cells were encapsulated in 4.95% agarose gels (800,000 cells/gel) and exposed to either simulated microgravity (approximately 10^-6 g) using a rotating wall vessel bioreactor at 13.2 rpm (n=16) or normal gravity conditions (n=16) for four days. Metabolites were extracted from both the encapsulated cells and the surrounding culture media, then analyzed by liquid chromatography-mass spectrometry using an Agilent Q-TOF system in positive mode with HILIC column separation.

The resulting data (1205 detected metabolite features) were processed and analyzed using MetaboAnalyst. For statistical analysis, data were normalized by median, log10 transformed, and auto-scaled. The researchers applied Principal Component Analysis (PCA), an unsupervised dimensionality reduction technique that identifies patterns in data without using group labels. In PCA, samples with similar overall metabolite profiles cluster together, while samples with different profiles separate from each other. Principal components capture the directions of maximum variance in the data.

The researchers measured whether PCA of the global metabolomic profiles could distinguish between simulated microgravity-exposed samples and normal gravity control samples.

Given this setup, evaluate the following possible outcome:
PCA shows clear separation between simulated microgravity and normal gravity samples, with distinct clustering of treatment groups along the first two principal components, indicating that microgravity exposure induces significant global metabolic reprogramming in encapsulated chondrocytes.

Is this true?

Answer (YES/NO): NO